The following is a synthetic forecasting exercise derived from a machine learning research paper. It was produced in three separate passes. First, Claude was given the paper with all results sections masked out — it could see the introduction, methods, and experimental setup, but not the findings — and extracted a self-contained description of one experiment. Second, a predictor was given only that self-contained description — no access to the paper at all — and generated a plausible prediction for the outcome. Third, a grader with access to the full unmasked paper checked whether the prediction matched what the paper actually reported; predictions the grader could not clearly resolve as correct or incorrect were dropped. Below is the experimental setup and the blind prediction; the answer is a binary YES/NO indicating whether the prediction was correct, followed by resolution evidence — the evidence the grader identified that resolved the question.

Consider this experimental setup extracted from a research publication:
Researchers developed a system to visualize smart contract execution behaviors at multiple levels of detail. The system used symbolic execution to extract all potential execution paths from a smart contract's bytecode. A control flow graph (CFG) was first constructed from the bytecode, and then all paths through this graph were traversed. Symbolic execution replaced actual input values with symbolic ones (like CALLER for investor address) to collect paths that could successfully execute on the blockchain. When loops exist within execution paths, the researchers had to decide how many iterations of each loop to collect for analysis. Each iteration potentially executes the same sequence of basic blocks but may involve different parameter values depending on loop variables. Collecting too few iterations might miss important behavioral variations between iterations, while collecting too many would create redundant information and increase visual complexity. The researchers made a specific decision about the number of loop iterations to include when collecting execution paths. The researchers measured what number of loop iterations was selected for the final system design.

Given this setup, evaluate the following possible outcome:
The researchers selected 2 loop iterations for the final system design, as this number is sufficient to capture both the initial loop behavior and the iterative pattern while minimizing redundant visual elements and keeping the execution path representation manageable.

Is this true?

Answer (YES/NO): YES